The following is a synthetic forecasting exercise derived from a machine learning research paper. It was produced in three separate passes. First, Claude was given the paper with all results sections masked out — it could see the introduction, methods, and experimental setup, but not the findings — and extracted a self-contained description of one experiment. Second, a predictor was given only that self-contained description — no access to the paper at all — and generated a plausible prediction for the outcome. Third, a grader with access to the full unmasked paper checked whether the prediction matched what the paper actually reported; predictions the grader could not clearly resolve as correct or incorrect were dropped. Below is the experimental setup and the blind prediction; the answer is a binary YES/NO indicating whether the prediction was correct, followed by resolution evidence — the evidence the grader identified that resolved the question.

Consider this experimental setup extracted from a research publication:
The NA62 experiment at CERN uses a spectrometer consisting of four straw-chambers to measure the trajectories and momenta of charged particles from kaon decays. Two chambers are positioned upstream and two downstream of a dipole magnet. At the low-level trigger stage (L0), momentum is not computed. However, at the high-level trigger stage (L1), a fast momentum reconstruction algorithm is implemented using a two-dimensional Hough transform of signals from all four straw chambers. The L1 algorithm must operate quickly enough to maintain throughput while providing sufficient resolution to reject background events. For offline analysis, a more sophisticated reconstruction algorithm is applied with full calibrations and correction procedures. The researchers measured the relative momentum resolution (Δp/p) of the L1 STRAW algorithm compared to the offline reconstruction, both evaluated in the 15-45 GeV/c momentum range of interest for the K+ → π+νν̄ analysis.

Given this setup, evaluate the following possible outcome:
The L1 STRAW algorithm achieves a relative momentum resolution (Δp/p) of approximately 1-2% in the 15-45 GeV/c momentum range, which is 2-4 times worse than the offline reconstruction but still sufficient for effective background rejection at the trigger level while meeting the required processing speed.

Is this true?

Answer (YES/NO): YES